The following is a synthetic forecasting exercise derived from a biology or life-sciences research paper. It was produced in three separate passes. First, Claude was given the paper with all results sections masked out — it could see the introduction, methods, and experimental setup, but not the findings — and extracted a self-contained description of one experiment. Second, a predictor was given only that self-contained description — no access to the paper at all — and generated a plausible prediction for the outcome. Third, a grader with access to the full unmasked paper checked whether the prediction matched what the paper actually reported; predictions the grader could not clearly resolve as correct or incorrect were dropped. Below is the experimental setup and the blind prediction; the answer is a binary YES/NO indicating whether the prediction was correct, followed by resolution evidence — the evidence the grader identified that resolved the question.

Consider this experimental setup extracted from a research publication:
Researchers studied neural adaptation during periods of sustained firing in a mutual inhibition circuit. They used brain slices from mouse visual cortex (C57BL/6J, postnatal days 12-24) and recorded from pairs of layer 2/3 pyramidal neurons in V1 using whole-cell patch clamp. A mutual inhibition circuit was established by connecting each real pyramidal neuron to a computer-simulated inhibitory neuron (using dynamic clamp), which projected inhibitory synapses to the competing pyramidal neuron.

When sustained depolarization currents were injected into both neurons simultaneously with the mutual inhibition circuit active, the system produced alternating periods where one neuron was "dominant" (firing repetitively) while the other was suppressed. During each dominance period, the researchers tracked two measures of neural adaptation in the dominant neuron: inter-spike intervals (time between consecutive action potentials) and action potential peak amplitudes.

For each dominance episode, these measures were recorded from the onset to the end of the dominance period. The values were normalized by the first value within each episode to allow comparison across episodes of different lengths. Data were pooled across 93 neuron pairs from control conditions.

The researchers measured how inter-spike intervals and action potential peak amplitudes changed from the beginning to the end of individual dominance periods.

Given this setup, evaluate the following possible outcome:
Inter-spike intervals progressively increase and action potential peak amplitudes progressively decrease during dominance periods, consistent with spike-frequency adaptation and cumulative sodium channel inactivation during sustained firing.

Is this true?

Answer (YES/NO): YES